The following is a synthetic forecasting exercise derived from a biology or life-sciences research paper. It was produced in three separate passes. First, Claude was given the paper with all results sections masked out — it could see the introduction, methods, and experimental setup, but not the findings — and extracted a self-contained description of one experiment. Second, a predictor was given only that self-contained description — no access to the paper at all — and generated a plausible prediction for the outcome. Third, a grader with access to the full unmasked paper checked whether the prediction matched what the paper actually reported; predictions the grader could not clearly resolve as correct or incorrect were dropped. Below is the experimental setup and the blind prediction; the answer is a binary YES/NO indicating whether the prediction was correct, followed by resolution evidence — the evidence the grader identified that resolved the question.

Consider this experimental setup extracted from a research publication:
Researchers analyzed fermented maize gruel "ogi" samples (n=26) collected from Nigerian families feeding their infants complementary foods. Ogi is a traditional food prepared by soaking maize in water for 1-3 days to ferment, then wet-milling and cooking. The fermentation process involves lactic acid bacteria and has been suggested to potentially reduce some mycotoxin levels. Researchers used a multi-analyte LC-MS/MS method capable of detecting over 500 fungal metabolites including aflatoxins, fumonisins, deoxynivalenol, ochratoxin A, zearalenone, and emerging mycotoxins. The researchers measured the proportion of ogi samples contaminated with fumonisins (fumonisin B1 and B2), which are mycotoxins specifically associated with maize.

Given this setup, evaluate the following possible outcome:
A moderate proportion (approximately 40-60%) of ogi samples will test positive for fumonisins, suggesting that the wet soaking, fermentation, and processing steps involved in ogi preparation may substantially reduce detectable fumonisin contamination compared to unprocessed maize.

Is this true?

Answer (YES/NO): NO